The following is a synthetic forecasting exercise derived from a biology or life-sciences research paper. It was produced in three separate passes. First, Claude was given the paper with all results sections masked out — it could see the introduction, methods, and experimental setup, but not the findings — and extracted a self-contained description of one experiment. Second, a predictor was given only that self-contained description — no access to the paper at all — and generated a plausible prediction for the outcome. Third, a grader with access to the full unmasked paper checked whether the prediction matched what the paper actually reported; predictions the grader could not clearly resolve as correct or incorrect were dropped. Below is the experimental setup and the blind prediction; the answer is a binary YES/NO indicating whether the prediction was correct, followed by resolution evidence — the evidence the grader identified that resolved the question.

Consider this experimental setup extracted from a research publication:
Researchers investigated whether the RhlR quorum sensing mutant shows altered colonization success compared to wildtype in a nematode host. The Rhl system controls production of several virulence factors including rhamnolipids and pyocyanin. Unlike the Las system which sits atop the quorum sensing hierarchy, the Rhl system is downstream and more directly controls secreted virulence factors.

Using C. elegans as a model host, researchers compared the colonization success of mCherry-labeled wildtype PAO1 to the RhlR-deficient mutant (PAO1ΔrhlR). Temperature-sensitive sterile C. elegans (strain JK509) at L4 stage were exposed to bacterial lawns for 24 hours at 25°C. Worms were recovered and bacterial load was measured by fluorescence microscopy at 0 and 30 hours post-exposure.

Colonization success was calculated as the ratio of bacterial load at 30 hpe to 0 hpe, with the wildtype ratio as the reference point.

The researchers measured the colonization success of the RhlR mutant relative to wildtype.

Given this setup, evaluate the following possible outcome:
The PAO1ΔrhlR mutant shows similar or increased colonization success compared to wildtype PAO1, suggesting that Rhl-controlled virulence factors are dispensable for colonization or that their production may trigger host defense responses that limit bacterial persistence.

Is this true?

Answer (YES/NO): YES